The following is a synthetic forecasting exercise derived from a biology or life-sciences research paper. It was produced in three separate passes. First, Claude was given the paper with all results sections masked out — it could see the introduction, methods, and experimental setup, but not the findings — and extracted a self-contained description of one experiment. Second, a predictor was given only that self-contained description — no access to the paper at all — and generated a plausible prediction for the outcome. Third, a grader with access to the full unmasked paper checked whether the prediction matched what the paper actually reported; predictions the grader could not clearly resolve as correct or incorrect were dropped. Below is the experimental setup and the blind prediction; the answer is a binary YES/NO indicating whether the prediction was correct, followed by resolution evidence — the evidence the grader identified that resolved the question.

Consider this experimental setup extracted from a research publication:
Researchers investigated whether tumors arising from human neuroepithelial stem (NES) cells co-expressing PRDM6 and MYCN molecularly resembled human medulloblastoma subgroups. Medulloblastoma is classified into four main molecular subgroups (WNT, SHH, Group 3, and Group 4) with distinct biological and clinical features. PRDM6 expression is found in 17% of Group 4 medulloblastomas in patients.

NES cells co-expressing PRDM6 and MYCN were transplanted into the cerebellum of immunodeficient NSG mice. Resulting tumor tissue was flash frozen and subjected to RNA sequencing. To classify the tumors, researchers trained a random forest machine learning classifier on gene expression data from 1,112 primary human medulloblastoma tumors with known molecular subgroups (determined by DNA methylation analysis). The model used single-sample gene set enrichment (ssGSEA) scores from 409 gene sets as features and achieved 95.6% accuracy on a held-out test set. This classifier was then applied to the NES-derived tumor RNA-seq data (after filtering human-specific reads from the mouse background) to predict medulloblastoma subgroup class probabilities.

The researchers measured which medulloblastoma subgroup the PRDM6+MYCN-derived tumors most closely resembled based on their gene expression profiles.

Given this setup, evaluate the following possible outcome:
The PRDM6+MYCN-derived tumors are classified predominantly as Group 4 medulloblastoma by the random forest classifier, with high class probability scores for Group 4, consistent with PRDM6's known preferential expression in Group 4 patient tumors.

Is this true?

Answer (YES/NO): NO